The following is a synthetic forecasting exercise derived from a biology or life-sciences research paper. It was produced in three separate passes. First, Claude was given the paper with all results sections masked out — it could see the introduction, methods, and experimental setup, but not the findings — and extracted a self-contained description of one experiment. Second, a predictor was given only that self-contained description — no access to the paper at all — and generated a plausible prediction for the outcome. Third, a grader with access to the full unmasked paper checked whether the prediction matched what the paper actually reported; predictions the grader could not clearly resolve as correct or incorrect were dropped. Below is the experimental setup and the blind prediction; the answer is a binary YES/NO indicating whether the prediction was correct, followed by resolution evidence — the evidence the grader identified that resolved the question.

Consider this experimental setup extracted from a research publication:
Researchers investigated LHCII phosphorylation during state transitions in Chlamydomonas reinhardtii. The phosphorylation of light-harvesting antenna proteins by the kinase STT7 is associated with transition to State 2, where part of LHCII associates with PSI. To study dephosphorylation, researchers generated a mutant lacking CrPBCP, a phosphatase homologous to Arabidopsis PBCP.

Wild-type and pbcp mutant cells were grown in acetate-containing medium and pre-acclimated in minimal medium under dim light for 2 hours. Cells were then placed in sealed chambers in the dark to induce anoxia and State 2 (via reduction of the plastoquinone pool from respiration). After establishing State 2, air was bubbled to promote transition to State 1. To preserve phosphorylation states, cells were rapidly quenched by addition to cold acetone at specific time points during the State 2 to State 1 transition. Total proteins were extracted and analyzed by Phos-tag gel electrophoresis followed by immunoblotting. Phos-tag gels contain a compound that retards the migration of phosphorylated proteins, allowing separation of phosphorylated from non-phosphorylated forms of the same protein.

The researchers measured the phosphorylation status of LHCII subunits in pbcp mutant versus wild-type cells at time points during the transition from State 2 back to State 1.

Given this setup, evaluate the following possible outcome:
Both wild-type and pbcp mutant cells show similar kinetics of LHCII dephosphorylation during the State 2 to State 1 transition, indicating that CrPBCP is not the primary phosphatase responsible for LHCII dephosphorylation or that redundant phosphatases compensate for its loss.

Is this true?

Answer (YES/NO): NO